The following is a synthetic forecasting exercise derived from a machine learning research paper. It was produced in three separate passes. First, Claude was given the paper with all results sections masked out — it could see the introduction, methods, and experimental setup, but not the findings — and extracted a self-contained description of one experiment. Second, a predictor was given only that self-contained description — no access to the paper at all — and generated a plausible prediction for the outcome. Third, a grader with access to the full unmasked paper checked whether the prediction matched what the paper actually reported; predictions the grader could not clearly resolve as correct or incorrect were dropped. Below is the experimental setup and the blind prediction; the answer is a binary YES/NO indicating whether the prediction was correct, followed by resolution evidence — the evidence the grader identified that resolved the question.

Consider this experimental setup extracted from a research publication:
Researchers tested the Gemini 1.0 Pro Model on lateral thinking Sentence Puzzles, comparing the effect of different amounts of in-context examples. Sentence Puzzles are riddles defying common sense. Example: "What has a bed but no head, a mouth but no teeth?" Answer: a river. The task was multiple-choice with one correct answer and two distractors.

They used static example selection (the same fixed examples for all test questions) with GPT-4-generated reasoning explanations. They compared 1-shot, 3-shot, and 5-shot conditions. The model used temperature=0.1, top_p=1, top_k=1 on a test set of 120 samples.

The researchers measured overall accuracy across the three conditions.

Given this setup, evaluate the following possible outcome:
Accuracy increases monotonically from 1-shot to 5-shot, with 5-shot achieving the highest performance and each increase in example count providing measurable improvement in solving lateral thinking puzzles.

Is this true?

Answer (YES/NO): NO